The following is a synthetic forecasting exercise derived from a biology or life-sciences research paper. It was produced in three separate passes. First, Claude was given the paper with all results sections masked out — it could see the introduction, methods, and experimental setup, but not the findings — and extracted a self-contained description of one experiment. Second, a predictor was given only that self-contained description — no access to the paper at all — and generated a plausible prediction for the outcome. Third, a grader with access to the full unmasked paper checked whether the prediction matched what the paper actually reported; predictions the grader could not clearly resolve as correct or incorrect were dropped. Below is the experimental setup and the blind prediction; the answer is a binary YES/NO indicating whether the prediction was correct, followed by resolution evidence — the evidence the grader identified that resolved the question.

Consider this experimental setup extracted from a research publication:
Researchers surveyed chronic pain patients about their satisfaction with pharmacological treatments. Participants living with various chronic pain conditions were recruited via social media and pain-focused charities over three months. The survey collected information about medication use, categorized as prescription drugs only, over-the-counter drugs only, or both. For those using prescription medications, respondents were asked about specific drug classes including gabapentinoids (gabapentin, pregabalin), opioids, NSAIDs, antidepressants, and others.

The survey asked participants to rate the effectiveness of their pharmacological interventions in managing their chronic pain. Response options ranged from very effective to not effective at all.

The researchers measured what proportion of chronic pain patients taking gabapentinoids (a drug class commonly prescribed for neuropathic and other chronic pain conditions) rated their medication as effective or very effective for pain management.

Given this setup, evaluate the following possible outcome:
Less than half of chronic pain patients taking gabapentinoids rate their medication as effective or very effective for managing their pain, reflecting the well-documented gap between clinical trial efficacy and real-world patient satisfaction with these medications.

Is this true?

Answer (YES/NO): YES